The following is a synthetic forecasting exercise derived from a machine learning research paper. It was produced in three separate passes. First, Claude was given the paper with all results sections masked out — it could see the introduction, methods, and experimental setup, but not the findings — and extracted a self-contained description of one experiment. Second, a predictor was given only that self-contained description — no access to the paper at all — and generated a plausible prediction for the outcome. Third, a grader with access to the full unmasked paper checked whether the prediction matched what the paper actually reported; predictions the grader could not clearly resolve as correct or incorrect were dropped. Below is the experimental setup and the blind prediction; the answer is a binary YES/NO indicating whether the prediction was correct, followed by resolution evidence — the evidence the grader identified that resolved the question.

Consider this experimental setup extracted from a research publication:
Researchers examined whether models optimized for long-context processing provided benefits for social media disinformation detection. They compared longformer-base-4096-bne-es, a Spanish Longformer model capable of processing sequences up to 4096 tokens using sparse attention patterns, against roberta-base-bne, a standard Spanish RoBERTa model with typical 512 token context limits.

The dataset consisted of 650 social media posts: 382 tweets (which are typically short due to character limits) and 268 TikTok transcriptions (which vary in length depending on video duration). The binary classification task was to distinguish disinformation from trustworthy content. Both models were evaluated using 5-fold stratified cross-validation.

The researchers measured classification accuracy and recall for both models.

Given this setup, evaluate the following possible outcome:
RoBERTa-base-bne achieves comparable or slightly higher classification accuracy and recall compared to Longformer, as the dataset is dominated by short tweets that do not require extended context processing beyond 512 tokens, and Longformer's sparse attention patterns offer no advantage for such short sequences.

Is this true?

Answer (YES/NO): YES